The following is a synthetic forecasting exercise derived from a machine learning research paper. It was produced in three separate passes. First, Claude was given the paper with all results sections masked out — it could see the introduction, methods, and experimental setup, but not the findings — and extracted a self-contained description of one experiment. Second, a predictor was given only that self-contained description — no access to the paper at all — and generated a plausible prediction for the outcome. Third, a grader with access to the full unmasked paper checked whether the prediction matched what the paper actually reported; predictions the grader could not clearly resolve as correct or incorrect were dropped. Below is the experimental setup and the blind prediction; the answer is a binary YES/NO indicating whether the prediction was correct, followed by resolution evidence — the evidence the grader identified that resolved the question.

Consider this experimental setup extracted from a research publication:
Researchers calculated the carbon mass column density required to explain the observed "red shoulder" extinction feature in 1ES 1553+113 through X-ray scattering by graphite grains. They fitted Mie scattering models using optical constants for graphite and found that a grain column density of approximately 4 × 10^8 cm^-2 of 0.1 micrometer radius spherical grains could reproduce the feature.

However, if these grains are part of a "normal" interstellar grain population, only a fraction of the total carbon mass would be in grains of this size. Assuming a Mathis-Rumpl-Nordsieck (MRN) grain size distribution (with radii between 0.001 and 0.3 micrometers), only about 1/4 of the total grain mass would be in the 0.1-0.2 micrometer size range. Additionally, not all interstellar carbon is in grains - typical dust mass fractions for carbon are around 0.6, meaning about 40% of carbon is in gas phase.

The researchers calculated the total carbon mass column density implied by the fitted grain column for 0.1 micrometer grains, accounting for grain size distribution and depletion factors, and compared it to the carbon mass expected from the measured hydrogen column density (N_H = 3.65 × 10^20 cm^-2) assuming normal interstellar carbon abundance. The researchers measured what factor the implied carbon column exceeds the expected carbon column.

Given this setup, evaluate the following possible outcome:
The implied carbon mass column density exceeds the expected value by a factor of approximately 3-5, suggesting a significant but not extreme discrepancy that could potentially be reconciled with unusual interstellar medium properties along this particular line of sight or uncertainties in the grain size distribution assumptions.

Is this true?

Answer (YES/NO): NO